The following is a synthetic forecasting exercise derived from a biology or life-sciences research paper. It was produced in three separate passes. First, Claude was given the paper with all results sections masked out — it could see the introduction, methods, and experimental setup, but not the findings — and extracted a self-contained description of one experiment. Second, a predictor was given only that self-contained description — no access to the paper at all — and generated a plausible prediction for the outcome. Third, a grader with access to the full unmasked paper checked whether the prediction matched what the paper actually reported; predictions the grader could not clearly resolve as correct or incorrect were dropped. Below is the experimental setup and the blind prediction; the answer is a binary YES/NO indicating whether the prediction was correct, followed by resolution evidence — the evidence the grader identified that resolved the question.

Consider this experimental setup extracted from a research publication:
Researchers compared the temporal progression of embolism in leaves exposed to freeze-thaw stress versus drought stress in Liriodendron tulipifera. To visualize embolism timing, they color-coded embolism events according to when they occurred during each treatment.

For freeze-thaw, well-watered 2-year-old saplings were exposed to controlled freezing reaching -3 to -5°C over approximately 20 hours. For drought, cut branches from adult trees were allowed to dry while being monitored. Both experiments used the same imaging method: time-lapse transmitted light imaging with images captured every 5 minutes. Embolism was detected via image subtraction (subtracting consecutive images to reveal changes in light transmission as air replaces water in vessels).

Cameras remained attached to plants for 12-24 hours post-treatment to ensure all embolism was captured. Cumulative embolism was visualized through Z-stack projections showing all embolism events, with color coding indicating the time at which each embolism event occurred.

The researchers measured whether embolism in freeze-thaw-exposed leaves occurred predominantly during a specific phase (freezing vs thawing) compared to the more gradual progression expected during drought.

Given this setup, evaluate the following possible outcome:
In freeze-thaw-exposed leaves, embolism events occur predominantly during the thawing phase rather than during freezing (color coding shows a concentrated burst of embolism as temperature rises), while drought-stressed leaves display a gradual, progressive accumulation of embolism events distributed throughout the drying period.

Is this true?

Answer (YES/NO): YES